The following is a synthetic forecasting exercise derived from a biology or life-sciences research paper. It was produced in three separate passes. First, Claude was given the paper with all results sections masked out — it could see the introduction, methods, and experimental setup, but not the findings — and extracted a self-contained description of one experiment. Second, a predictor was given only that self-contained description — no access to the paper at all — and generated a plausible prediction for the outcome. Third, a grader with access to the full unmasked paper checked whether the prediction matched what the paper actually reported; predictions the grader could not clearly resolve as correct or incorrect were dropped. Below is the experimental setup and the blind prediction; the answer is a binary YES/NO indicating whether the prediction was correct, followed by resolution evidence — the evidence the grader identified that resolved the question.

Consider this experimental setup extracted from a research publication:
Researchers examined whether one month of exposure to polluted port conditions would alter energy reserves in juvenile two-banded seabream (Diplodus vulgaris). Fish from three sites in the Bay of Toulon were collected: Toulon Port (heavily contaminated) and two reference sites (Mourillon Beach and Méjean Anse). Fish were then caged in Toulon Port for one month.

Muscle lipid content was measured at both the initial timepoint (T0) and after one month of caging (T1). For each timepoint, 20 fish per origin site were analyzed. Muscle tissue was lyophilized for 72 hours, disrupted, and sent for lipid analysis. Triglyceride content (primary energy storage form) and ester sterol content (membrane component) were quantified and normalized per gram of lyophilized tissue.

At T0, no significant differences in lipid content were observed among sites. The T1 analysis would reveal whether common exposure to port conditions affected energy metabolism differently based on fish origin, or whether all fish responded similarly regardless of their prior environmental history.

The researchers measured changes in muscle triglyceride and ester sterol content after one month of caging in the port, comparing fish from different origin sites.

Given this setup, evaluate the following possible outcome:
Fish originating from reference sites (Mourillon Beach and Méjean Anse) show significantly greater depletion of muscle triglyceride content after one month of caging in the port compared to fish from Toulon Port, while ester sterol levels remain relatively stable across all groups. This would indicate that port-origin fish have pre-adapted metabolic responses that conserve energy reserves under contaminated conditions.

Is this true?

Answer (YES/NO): NO